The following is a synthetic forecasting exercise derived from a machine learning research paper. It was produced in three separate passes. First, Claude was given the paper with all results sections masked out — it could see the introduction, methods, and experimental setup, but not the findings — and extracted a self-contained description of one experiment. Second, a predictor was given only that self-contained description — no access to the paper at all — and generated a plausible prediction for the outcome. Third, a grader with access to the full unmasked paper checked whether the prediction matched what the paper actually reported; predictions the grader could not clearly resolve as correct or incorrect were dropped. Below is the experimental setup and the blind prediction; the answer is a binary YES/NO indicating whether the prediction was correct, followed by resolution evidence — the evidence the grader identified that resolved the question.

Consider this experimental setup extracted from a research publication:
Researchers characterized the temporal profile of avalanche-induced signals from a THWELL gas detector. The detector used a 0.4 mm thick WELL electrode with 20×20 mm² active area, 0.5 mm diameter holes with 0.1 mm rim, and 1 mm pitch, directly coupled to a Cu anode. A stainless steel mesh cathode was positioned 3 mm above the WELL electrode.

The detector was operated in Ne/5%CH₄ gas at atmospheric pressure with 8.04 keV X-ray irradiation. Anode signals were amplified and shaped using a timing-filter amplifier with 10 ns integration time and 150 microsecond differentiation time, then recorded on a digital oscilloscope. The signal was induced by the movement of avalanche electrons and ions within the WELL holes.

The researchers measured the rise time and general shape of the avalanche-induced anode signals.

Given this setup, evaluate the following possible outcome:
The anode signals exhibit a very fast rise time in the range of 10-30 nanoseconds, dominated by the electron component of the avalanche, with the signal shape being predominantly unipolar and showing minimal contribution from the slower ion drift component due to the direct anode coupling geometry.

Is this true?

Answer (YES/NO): NO